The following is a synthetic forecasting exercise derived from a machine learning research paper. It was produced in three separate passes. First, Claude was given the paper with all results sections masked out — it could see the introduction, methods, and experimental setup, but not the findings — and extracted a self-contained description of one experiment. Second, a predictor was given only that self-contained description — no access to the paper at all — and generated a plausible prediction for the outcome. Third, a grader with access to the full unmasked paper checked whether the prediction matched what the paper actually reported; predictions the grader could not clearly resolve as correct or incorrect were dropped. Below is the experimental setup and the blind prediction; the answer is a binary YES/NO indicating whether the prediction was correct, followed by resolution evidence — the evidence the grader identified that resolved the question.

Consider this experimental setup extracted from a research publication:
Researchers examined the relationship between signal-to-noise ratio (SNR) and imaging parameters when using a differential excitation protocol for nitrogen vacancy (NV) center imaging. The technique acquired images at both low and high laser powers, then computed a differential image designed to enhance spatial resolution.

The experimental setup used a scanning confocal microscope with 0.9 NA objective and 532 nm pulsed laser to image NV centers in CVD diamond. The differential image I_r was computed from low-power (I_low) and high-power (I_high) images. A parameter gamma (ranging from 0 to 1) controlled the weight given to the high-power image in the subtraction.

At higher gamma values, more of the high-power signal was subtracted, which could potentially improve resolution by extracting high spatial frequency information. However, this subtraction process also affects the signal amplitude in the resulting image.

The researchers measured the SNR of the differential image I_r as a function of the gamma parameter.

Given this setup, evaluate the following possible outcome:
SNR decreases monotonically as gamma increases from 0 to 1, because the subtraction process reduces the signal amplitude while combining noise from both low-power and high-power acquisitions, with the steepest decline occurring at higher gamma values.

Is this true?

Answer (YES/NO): YES